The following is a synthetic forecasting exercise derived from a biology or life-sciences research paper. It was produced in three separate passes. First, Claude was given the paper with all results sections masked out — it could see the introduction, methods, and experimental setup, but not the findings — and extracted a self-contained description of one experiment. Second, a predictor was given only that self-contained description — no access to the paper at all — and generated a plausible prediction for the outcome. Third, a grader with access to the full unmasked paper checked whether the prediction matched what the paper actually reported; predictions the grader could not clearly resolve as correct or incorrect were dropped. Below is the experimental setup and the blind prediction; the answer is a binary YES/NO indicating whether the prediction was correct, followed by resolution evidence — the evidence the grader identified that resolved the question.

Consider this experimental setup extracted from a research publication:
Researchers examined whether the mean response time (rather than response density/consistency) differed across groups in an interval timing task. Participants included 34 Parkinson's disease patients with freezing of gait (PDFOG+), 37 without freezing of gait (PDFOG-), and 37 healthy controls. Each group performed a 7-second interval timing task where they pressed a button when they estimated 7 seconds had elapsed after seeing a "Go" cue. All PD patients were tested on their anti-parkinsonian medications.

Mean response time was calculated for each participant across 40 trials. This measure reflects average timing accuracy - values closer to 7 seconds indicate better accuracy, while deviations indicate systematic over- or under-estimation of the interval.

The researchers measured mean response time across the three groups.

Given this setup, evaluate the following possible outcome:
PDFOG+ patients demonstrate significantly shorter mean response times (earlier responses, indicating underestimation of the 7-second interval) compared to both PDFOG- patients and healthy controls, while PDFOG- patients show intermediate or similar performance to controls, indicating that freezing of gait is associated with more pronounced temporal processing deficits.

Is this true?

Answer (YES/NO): NO